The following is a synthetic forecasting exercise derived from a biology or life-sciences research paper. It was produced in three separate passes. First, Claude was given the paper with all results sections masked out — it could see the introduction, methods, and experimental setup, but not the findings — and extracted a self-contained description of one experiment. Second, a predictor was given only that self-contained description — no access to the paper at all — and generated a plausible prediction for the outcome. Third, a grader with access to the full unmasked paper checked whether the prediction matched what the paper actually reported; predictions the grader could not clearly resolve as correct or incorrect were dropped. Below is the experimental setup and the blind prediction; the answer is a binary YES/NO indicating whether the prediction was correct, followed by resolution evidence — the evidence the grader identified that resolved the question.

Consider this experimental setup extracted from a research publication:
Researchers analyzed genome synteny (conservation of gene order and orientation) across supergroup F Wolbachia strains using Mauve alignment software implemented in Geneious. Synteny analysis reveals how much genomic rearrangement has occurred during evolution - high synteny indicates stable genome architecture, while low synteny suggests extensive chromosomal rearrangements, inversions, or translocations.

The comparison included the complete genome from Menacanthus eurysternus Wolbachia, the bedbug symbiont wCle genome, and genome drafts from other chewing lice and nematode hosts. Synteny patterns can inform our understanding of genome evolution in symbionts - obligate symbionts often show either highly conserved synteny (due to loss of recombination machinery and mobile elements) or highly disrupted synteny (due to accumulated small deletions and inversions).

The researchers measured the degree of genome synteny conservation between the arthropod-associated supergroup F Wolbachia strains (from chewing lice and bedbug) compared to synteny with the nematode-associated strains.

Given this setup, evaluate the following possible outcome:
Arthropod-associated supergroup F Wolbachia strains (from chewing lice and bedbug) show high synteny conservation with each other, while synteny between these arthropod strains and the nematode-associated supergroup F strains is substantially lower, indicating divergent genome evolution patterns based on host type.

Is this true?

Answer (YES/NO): NO